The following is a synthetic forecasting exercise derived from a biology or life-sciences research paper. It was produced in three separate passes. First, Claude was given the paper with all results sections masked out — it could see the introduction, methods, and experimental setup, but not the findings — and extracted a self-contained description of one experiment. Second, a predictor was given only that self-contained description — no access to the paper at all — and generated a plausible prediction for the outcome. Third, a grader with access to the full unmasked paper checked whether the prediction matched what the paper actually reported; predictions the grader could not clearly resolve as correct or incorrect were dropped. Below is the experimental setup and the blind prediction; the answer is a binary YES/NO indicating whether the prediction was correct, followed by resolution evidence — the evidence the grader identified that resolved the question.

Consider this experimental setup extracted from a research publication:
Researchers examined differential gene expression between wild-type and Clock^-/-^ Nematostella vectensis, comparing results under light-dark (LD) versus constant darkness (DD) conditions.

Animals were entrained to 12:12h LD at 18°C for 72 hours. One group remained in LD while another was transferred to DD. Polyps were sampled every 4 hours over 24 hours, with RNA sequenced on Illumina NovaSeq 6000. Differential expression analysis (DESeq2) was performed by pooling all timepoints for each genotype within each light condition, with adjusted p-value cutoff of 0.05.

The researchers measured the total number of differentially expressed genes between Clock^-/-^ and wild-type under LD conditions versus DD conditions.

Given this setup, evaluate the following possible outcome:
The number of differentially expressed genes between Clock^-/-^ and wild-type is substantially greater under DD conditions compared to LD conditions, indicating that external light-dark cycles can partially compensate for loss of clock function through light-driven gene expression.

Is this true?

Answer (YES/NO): YES